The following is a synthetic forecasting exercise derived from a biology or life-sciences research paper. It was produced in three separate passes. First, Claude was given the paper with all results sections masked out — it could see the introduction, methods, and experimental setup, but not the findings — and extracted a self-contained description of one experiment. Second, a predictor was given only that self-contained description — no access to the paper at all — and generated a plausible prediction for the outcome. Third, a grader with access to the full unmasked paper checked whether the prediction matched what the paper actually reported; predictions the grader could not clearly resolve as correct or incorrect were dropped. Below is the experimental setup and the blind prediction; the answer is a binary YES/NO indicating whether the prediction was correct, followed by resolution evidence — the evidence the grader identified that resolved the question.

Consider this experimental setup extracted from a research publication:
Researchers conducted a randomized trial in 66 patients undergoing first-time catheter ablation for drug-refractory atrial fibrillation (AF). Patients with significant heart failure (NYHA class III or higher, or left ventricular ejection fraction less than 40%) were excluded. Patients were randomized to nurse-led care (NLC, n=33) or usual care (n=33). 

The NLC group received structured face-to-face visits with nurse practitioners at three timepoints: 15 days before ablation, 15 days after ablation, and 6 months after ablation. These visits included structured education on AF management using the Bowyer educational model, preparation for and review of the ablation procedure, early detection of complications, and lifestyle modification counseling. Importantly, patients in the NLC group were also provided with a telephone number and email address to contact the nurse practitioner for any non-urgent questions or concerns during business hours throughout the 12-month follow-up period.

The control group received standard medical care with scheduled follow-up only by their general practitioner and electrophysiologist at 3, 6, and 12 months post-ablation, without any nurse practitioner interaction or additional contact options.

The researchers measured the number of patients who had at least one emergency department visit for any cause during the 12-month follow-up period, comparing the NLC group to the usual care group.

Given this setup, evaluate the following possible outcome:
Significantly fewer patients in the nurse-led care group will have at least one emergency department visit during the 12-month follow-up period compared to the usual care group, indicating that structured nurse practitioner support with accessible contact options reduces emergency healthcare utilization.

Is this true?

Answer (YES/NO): YES